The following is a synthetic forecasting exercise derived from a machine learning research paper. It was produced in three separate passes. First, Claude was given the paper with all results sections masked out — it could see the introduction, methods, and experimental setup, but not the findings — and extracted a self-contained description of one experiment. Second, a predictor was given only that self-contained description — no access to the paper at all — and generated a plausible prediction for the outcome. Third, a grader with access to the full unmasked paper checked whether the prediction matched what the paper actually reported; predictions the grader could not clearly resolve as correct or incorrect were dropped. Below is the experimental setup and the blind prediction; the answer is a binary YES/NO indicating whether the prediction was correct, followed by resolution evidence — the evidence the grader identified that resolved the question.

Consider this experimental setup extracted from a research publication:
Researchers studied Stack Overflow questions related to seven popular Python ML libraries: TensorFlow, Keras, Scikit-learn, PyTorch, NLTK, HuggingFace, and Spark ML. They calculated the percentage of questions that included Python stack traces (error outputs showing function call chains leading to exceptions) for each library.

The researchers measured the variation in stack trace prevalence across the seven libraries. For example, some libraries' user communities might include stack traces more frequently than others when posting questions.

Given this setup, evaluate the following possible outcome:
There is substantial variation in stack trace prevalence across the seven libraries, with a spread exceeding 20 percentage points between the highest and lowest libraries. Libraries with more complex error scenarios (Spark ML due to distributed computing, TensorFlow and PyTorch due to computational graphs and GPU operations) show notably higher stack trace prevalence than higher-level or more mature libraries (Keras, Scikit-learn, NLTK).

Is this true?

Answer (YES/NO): NO